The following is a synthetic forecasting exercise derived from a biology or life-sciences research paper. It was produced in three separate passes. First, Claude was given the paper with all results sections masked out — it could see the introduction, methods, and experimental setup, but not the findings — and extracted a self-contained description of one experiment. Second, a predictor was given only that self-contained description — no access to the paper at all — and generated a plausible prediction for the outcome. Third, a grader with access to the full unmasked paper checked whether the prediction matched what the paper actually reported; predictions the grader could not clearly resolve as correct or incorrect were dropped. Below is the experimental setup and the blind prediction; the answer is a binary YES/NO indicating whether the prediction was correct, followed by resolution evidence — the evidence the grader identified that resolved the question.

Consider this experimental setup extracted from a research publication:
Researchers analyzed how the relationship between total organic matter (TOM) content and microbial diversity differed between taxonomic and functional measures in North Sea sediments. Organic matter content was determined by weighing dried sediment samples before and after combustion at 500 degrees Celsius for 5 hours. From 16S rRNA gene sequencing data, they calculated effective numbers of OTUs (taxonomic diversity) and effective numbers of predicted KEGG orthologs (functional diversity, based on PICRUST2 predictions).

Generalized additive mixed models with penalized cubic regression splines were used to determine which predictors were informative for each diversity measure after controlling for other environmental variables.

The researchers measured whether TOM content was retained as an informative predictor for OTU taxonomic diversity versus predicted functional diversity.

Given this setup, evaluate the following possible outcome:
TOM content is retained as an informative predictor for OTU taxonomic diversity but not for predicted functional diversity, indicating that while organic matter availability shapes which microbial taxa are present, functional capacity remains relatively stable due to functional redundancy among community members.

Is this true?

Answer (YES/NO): NO